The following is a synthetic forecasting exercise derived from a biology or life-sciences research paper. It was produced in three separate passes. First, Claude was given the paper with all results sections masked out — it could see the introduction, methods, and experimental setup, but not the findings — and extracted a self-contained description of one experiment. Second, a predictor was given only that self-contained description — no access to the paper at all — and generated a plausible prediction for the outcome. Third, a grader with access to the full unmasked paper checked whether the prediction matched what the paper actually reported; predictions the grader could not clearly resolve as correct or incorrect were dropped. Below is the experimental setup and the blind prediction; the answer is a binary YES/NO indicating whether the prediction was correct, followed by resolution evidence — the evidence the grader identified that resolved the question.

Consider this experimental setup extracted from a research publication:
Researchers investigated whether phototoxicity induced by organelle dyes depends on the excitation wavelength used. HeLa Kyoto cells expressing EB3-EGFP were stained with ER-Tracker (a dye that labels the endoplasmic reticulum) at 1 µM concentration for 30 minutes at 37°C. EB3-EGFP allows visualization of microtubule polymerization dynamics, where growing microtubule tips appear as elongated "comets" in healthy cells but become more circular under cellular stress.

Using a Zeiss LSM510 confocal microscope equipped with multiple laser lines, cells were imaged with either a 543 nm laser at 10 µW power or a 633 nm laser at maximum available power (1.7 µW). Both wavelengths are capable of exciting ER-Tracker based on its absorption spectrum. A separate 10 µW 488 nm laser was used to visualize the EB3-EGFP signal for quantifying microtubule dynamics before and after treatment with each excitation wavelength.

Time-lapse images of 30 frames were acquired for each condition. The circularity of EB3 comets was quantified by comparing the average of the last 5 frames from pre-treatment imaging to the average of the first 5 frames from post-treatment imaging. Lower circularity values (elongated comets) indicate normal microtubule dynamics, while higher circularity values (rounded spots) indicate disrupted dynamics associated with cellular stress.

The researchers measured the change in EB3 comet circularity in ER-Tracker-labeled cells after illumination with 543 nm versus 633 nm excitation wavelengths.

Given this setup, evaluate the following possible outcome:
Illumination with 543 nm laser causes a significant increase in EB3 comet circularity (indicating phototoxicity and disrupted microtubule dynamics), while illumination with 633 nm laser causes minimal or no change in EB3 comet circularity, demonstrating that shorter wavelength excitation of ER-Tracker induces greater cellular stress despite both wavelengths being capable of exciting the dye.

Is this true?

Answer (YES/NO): NO